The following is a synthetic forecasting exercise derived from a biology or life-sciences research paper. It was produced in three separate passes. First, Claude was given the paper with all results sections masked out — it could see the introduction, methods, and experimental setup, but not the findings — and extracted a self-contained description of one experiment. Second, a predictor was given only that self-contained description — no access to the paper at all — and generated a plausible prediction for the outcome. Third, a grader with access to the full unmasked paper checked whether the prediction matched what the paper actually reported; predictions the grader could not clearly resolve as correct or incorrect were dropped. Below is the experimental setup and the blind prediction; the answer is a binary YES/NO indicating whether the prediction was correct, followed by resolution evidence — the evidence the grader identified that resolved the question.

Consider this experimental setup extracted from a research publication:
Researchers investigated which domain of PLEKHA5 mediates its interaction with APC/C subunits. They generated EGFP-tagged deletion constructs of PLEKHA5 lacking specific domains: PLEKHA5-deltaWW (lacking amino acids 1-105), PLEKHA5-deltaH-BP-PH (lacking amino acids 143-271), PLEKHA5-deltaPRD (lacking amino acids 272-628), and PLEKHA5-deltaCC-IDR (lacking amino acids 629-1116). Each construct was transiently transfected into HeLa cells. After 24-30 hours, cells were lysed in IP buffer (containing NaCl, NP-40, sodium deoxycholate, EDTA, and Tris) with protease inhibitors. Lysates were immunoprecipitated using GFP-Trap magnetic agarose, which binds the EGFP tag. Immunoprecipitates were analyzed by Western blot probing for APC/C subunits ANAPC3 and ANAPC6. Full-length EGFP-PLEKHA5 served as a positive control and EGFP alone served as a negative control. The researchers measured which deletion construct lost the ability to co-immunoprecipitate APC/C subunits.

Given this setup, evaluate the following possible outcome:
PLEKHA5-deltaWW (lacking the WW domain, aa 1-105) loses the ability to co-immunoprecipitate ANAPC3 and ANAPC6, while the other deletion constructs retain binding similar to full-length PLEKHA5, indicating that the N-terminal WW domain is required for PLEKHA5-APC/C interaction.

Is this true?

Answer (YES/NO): NO